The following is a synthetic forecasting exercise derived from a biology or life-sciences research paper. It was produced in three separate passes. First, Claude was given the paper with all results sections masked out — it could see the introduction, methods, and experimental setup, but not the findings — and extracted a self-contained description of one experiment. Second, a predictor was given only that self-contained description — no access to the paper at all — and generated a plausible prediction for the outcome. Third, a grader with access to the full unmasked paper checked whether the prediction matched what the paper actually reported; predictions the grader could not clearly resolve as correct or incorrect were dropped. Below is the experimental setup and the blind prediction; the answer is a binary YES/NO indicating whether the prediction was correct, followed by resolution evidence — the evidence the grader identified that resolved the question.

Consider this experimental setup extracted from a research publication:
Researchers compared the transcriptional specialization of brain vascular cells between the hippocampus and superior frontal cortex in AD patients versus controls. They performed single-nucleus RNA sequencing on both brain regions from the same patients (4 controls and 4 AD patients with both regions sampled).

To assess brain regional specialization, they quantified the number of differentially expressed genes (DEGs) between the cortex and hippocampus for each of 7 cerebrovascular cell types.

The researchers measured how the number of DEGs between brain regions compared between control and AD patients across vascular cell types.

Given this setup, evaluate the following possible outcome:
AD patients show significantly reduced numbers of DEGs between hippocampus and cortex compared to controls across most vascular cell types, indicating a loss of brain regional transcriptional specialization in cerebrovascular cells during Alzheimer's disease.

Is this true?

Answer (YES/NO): YES